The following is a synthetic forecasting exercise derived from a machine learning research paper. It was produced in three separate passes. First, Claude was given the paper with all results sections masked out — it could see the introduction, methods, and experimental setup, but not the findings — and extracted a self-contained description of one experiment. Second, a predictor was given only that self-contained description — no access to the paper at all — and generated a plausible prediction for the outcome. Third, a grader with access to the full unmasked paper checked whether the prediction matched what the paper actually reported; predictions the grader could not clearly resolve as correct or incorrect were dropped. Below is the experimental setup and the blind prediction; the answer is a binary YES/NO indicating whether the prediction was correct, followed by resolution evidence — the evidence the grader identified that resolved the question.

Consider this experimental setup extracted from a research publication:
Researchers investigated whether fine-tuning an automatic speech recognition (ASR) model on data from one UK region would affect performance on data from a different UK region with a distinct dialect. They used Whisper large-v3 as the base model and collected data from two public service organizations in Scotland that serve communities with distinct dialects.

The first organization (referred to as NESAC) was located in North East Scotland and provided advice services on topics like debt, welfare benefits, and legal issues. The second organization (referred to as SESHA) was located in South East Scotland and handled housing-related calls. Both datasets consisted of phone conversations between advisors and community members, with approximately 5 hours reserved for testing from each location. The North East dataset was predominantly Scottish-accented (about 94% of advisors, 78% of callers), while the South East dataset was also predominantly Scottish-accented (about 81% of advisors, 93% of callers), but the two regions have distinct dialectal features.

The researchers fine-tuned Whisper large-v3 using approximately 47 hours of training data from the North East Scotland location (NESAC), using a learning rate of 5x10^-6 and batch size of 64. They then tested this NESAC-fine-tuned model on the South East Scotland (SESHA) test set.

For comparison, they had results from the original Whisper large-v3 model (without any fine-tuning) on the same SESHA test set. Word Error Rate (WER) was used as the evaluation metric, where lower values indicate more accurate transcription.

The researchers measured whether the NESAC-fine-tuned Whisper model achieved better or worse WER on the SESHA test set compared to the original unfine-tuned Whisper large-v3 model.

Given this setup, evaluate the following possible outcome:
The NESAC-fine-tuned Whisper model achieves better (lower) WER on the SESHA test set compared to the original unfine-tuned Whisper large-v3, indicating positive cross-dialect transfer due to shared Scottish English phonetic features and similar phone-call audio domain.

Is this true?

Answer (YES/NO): YES